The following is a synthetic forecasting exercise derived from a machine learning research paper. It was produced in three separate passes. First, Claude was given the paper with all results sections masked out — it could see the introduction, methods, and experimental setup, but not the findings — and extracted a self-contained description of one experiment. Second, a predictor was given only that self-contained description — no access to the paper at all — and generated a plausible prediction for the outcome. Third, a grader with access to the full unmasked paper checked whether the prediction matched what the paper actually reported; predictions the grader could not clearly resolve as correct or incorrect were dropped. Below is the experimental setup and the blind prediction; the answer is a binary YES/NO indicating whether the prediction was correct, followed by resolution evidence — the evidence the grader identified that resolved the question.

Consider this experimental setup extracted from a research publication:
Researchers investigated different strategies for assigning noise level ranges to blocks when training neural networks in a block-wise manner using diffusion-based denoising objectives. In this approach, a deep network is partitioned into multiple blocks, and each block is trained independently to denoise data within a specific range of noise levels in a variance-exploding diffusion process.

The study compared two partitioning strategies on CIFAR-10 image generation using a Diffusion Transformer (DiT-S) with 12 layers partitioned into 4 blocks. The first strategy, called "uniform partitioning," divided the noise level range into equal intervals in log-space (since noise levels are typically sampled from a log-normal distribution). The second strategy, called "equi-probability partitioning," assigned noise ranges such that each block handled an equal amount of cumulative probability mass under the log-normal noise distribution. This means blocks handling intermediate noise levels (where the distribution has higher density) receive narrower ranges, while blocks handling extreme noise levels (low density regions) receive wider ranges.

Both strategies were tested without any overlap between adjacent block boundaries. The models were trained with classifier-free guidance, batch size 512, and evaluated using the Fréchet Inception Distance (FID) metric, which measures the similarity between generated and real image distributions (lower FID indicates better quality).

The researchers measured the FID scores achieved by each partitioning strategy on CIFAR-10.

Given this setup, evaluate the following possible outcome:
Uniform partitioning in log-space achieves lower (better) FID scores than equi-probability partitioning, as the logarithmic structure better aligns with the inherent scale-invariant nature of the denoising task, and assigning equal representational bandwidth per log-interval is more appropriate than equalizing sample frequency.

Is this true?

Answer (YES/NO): NO